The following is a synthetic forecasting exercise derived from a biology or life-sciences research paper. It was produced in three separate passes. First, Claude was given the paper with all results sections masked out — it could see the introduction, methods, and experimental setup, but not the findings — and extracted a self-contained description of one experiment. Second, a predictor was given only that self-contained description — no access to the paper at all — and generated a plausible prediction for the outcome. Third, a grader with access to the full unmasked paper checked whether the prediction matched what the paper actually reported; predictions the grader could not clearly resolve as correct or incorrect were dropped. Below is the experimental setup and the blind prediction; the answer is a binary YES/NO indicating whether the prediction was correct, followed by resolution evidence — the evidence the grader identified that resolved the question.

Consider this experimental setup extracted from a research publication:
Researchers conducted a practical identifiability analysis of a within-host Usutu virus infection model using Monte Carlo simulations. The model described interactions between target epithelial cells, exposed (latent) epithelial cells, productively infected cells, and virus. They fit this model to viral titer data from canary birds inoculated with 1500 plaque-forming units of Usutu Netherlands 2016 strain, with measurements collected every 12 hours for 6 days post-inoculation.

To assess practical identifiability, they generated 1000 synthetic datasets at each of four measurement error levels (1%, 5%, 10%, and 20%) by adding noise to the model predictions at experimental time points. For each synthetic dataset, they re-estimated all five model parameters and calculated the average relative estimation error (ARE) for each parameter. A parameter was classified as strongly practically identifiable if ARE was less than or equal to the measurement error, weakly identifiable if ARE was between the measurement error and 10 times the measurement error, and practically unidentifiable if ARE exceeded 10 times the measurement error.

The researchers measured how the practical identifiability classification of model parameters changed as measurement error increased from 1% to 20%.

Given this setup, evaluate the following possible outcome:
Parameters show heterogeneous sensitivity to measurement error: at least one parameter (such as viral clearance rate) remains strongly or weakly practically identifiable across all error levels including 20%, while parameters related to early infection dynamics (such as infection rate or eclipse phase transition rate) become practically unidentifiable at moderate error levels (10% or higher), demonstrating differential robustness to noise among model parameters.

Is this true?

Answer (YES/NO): NO